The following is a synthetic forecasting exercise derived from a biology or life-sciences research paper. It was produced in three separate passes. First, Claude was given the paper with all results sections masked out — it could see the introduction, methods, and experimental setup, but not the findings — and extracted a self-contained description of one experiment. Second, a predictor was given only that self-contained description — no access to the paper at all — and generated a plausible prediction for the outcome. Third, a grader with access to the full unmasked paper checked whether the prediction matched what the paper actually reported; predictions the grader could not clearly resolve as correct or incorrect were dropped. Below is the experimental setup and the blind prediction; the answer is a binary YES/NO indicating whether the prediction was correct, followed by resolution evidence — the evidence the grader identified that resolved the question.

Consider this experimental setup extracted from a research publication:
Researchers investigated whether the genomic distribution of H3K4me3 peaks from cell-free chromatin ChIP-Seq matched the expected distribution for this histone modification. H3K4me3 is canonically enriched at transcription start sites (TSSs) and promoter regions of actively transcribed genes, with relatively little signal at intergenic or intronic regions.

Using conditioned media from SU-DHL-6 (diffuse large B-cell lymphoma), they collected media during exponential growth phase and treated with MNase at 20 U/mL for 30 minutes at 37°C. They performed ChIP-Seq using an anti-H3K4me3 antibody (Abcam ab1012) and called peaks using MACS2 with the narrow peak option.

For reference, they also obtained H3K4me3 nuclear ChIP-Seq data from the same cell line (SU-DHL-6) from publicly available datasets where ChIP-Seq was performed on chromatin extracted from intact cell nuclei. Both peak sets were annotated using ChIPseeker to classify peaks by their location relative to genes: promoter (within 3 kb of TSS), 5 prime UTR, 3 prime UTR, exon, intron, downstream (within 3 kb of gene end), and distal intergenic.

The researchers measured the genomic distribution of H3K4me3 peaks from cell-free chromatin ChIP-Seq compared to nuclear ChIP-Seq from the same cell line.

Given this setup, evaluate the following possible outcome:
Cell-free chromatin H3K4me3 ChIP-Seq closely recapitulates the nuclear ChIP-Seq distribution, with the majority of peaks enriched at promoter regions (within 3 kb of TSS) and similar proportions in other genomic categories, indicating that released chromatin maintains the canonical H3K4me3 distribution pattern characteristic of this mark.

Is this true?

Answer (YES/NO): YES